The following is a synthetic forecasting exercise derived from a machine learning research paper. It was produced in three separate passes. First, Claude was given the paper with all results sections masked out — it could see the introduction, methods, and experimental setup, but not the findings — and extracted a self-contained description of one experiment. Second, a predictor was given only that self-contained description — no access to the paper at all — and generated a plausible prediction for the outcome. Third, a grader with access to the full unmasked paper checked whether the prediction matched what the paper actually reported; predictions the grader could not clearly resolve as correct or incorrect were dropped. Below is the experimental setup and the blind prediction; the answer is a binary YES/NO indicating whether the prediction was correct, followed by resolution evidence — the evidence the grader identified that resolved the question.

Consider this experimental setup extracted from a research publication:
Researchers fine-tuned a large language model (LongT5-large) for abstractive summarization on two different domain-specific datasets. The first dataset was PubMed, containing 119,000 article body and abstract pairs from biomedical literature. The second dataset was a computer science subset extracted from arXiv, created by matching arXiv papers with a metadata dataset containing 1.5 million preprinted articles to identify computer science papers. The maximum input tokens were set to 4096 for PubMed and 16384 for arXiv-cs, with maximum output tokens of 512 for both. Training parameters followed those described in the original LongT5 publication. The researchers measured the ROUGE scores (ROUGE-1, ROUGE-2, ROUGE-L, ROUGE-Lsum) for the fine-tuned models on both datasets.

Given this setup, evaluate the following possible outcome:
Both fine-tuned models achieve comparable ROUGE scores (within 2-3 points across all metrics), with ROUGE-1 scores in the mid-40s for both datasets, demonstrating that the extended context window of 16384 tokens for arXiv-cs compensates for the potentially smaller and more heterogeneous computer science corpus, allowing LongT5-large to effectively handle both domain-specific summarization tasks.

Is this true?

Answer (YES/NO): NO